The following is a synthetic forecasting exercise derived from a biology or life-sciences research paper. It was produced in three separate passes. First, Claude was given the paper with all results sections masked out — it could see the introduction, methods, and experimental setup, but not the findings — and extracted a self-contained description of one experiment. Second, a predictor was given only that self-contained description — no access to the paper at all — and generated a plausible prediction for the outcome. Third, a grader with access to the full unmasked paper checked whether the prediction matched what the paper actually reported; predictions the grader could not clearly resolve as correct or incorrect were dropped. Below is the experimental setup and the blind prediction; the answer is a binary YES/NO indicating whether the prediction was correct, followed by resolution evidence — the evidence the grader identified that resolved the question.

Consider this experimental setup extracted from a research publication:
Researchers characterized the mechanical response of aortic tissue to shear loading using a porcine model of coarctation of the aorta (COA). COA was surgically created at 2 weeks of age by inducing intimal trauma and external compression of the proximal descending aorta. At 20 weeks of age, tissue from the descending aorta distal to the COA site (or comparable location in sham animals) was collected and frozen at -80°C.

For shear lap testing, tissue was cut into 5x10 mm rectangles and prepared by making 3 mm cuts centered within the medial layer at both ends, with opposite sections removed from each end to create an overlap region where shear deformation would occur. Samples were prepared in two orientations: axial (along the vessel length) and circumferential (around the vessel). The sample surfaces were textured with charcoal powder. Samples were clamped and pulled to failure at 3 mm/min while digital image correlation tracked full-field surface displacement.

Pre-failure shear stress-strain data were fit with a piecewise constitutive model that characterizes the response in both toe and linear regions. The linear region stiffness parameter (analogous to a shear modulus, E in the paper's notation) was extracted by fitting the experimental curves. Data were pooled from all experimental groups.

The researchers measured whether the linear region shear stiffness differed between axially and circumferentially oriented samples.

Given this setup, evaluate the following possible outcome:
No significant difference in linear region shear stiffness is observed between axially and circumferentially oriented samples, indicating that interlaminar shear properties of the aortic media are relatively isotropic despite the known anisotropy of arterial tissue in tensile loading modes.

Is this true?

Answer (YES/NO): YES